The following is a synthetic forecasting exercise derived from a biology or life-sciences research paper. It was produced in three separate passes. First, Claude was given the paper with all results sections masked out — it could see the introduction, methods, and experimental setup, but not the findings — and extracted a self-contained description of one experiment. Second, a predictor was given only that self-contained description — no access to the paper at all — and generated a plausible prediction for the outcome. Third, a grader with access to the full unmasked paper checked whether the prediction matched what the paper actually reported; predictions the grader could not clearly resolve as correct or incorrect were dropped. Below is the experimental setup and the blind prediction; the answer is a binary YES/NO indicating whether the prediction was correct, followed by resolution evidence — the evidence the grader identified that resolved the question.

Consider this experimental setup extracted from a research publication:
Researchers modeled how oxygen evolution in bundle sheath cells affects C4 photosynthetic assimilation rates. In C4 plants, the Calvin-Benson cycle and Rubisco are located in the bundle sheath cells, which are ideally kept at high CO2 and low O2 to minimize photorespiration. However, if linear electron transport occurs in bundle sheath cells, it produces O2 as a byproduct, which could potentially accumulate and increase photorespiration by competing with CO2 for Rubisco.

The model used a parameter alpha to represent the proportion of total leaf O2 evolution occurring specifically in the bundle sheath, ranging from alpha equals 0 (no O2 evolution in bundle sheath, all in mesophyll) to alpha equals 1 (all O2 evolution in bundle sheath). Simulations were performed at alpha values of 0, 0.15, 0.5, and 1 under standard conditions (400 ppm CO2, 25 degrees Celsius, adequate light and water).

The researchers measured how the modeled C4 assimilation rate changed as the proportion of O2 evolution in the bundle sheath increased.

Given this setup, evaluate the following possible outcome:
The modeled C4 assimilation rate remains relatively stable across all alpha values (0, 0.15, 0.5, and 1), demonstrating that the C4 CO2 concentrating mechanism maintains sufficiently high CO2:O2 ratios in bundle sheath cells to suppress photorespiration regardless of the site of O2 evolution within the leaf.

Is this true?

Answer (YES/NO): YES